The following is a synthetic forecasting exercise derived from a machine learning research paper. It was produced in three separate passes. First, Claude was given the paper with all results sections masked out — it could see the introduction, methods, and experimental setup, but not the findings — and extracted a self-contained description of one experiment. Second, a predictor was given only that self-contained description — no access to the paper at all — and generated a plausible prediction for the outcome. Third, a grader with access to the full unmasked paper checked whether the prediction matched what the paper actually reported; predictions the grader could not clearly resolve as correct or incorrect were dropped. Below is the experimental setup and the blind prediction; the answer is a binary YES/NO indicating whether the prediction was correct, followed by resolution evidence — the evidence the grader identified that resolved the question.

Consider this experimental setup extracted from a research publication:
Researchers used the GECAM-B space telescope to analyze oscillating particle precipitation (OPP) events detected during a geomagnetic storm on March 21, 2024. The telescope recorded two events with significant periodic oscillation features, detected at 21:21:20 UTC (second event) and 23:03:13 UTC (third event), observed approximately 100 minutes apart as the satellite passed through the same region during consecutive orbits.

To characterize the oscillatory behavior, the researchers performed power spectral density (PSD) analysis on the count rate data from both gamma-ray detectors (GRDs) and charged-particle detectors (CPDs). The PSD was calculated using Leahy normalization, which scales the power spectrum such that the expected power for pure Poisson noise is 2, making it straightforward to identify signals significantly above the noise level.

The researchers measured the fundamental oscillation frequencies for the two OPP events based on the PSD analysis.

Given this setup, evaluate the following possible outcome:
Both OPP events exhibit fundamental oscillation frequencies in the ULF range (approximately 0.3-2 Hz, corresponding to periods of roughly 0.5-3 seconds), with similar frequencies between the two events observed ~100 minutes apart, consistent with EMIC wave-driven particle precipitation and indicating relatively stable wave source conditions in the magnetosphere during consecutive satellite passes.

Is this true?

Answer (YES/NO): NO